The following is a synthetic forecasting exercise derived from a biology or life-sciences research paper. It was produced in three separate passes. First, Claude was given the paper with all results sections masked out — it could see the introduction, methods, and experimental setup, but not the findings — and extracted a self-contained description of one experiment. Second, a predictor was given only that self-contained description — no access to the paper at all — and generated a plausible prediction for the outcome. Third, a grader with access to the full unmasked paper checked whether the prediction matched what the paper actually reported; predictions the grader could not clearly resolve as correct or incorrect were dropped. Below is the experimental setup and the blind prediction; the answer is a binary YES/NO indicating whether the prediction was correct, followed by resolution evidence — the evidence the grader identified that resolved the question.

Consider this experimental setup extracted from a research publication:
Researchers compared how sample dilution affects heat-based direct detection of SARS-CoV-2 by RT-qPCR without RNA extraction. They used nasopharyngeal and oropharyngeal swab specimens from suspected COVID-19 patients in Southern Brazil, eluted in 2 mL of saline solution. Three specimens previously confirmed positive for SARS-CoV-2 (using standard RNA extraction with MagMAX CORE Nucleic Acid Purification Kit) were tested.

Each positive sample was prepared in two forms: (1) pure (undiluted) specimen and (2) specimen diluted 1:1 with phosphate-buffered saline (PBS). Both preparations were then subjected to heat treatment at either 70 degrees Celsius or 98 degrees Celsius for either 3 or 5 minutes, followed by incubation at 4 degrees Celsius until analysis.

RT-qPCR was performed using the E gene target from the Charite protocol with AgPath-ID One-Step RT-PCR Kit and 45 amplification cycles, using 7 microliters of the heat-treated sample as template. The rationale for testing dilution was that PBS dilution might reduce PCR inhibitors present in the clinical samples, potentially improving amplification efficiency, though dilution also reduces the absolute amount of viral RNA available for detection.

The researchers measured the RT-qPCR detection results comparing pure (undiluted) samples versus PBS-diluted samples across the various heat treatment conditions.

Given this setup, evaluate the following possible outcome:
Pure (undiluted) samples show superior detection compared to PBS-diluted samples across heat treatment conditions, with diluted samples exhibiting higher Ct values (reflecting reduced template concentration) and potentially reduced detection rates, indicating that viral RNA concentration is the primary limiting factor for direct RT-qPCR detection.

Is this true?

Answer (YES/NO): YES